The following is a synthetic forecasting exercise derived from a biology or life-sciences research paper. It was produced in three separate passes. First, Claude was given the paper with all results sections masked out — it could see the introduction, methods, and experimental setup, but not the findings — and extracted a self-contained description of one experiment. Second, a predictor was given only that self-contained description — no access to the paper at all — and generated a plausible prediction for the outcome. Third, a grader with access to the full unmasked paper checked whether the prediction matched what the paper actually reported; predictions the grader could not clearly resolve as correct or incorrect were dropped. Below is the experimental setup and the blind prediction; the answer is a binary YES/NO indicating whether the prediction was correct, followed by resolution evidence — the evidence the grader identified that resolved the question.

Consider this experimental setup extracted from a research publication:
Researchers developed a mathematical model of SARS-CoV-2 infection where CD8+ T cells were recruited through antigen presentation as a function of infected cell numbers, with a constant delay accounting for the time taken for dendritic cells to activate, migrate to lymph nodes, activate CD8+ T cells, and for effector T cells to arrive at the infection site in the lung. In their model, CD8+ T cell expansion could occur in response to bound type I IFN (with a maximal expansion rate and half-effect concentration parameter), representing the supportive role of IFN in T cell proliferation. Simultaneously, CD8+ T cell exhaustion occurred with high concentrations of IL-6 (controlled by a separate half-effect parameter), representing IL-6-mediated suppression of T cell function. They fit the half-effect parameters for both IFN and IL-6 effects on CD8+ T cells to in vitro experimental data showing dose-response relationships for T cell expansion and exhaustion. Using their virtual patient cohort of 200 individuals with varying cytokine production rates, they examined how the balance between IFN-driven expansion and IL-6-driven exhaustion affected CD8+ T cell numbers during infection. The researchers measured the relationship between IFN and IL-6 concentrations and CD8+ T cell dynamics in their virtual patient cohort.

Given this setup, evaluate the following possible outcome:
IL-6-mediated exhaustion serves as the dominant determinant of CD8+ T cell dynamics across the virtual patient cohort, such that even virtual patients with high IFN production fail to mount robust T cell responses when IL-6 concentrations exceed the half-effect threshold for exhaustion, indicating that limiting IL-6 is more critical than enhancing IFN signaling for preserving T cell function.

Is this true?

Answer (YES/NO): YES